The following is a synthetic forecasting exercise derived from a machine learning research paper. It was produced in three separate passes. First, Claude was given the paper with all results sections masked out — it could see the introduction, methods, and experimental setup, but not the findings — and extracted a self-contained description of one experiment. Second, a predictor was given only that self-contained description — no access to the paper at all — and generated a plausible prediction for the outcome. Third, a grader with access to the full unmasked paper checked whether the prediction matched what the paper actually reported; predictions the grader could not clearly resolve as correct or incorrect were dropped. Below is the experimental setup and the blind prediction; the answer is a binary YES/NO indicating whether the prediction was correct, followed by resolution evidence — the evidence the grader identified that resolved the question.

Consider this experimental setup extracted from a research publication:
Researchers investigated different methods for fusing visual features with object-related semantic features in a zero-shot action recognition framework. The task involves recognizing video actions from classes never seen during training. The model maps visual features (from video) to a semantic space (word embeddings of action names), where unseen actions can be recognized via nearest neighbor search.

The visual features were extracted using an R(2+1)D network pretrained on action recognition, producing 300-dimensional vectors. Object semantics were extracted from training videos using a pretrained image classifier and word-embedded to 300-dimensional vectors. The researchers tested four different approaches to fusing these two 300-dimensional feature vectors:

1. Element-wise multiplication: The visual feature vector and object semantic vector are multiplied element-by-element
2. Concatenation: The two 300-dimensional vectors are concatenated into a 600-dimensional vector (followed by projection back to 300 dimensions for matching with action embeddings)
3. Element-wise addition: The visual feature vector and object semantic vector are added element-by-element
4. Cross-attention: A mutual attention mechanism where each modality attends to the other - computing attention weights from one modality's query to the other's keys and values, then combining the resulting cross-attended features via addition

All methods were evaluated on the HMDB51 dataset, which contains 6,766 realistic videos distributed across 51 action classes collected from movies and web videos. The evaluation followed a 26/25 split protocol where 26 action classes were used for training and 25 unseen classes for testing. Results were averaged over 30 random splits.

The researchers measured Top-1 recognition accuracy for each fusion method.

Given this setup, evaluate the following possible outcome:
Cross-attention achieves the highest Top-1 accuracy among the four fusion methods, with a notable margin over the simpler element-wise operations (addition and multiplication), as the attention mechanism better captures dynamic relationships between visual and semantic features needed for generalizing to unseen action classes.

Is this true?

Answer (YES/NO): YES